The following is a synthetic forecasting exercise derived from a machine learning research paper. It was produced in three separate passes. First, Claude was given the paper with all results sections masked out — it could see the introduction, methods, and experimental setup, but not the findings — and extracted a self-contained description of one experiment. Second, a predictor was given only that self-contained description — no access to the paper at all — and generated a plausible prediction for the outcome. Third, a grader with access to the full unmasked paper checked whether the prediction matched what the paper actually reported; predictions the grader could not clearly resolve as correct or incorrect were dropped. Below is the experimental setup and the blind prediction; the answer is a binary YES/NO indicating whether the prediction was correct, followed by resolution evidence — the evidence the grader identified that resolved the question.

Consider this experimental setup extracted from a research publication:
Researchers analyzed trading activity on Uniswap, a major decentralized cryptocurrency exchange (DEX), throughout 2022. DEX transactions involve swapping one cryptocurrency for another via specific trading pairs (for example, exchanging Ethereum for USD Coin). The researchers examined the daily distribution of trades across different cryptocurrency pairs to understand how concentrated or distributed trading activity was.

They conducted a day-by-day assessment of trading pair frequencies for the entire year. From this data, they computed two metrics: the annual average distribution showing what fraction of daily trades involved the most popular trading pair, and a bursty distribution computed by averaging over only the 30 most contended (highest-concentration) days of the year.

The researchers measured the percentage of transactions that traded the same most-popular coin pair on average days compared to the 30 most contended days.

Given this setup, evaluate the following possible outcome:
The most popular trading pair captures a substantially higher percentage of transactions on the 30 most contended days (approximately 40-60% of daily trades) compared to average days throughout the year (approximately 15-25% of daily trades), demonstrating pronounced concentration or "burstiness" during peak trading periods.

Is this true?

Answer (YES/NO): NO